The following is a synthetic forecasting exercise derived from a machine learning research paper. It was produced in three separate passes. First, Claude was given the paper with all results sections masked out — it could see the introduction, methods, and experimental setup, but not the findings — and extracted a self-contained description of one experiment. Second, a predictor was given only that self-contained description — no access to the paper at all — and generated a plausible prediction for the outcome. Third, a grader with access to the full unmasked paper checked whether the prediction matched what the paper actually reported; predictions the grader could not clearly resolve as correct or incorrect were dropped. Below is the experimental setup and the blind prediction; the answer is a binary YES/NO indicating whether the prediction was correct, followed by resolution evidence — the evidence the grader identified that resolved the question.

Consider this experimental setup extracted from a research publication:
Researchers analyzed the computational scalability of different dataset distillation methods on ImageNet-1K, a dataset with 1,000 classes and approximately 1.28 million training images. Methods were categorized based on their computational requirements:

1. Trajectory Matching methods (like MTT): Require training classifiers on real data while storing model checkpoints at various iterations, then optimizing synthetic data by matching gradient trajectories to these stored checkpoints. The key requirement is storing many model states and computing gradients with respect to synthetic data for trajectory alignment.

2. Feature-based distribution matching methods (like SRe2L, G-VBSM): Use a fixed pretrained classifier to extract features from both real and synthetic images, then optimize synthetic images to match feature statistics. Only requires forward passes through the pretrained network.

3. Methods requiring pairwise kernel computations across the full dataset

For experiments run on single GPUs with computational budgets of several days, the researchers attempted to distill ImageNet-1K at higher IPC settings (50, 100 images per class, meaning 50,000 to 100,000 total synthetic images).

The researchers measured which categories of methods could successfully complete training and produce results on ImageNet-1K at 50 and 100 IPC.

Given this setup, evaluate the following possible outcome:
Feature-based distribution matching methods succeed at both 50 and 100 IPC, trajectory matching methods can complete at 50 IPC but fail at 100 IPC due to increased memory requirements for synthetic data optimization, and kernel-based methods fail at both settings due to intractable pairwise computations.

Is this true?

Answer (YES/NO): NO